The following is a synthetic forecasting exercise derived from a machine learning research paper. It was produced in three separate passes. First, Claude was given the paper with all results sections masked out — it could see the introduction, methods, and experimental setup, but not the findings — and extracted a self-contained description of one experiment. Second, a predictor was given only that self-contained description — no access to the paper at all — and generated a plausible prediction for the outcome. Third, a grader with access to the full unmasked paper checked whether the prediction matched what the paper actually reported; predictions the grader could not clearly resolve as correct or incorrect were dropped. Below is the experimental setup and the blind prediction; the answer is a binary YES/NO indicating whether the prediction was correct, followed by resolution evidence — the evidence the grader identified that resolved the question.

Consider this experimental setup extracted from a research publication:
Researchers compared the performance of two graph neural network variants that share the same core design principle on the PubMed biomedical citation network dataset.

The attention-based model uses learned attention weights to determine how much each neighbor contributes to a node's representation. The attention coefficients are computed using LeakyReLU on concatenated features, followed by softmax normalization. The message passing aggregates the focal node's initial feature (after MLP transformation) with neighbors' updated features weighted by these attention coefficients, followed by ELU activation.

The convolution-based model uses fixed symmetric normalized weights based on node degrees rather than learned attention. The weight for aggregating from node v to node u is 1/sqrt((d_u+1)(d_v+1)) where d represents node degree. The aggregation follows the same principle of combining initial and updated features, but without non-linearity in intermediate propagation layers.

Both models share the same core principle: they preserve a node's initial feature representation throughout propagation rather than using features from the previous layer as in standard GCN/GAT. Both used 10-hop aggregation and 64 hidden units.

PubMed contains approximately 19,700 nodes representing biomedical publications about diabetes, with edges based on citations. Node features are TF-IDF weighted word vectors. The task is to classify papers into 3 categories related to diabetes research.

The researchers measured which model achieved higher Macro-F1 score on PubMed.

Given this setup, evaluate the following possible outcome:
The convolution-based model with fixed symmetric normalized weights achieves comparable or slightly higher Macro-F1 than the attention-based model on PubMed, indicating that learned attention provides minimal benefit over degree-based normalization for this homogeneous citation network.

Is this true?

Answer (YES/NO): YES